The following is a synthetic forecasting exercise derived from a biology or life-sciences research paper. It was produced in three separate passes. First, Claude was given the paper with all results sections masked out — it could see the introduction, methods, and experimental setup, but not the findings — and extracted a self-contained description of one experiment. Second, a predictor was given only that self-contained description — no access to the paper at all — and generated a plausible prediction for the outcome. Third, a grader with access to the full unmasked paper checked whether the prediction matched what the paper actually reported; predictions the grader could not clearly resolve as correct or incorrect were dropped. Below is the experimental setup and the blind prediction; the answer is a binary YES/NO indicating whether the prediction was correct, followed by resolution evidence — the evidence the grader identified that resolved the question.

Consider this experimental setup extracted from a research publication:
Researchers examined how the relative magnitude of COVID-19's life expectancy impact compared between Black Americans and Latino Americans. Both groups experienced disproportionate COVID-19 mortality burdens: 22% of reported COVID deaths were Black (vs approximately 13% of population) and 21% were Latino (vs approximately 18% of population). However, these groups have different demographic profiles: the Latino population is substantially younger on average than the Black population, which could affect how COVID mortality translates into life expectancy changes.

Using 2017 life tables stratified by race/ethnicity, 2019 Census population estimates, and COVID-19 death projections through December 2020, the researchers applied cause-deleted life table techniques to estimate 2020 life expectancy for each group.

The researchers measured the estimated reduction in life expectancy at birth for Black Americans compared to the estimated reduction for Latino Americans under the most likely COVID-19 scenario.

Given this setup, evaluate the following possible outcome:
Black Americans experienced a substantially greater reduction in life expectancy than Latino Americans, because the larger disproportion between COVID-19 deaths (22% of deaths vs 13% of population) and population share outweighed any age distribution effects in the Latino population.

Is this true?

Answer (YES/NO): NO